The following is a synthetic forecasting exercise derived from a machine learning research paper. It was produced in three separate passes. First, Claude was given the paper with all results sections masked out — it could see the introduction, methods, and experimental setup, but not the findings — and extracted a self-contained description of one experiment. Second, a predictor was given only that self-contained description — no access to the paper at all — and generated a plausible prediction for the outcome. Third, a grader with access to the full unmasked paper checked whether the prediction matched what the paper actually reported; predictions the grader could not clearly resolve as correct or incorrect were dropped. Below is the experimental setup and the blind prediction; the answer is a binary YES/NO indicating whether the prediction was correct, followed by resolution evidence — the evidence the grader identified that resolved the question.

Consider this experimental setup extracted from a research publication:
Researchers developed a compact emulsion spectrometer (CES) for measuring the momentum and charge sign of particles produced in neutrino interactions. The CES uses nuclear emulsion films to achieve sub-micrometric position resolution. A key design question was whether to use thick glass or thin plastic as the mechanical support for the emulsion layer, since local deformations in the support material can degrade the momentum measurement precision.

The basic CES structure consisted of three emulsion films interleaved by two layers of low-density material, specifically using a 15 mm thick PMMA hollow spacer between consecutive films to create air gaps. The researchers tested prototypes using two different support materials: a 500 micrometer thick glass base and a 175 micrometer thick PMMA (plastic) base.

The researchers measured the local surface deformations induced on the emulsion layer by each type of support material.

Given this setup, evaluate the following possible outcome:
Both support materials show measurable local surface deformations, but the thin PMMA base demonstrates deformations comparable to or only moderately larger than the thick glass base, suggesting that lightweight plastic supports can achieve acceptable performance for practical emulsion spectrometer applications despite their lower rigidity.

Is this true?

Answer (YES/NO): NO